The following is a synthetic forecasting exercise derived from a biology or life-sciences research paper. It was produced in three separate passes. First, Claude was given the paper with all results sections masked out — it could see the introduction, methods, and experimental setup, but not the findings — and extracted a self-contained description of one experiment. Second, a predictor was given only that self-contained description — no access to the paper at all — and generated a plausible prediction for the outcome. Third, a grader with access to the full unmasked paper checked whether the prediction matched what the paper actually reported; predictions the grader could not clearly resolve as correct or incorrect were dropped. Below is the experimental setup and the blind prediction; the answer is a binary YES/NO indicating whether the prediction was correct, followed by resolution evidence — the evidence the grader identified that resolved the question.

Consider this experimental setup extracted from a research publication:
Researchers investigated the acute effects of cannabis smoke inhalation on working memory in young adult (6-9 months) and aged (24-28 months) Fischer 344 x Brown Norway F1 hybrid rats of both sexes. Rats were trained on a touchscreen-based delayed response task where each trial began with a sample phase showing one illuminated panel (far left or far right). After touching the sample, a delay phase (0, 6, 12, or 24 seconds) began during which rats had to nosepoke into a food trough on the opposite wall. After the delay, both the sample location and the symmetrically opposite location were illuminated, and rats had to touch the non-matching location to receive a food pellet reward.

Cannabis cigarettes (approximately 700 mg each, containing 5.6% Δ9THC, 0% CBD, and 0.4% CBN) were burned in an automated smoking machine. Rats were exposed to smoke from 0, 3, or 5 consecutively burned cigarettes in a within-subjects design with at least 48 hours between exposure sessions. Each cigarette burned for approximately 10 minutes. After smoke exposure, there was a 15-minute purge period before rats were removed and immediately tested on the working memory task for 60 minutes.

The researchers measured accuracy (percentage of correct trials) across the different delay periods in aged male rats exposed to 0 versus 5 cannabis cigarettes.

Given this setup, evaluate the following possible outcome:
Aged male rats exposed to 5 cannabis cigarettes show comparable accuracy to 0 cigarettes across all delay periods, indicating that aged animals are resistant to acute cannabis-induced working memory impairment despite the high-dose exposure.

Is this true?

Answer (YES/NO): NO